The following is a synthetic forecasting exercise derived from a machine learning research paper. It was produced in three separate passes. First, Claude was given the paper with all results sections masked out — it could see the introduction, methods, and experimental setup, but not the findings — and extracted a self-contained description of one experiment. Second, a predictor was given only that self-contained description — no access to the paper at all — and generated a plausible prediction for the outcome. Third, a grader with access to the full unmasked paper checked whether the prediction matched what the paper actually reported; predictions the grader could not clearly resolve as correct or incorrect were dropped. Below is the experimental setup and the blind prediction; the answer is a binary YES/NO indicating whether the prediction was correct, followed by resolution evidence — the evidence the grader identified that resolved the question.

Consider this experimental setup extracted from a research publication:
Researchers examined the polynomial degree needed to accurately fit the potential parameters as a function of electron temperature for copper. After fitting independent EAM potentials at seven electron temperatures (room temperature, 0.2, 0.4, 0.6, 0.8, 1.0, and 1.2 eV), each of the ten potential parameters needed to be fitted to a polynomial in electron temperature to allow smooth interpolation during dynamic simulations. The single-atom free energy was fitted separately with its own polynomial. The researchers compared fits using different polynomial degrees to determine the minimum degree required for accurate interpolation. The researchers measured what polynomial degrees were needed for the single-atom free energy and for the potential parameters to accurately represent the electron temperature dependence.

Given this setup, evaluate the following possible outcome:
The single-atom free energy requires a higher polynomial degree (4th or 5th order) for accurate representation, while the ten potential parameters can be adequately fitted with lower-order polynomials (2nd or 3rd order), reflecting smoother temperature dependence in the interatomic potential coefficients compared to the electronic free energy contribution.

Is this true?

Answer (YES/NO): NO